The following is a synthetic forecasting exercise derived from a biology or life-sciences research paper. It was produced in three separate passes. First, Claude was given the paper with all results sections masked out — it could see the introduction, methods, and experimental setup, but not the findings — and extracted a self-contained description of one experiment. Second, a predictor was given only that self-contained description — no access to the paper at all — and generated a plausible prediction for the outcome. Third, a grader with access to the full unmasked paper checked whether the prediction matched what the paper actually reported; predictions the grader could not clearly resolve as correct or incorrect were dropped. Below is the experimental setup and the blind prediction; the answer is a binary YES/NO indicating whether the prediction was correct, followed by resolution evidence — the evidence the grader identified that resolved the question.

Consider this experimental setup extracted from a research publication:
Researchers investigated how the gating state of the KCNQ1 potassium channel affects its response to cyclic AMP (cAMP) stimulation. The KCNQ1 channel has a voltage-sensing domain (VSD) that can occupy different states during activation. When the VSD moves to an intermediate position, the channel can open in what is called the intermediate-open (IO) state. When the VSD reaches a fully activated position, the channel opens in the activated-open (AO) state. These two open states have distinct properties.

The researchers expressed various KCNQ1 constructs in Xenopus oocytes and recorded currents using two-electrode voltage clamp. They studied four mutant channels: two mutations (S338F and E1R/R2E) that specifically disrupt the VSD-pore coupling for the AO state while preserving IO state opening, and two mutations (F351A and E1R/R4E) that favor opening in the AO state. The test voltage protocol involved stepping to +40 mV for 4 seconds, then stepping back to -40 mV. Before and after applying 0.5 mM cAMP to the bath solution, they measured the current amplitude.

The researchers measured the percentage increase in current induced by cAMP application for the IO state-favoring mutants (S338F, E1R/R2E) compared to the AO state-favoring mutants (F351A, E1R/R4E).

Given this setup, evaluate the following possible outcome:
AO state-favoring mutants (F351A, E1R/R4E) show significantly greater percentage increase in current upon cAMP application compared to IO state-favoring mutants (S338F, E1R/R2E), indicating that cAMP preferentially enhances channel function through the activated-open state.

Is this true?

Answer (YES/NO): YES